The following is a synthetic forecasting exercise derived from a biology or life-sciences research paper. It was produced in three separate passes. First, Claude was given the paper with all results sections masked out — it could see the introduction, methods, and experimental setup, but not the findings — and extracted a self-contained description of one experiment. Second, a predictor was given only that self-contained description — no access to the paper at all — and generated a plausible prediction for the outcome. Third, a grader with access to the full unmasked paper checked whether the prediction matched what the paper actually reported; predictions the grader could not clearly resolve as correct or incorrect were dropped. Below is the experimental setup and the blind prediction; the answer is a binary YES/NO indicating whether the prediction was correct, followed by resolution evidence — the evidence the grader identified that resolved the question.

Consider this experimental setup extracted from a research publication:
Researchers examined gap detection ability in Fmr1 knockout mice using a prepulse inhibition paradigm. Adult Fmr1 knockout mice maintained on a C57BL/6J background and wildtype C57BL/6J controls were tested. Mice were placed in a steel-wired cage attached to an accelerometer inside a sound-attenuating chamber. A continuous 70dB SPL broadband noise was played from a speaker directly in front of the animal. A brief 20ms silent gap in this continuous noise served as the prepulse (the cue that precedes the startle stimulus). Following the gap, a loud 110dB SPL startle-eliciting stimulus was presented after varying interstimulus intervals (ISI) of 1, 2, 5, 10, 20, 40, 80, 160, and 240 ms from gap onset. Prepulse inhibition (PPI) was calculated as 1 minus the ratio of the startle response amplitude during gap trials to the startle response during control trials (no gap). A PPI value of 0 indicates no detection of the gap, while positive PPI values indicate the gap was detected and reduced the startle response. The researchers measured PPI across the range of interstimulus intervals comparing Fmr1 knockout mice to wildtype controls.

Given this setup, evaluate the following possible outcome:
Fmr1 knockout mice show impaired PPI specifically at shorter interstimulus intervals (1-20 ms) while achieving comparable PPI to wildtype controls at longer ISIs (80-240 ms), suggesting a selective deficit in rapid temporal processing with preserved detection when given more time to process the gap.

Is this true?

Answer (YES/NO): NO